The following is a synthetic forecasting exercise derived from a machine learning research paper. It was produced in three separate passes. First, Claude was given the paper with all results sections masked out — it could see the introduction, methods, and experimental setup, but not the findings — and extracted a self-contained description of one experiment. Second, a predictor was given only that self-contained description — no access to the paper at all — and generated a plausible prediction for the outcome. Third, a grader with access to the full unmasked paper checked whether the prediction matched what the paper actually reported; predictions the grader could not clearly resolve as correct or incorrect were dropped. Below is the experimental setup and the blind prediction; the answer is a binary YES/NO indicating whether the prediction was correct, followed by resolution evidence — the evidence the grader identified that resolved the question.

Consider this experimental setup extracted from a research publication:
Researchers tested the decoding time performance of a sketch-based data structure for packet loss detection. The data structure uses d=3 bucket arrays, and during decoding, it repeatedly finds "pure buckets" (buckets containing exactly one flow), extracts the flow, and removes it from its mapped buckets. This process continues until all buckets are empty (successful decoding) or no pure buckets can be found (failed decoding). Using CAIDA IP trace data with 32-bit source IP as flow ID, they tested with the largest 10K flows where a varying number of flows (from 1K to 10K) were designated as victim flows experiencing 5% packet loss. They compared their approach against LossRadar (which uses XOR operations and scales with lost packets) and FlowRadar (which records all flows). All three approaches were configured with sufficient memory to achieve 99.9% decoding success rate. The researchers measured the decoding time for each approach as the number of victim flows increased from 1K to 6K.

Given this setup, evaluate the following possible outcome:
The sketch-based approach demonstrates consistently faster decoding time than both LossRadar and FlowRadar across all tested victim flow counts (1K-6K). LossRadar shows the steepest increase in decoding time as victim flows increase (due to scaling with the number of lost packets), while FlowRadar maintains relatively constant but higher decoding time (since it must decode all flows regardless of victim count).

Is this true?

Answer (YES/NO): NO